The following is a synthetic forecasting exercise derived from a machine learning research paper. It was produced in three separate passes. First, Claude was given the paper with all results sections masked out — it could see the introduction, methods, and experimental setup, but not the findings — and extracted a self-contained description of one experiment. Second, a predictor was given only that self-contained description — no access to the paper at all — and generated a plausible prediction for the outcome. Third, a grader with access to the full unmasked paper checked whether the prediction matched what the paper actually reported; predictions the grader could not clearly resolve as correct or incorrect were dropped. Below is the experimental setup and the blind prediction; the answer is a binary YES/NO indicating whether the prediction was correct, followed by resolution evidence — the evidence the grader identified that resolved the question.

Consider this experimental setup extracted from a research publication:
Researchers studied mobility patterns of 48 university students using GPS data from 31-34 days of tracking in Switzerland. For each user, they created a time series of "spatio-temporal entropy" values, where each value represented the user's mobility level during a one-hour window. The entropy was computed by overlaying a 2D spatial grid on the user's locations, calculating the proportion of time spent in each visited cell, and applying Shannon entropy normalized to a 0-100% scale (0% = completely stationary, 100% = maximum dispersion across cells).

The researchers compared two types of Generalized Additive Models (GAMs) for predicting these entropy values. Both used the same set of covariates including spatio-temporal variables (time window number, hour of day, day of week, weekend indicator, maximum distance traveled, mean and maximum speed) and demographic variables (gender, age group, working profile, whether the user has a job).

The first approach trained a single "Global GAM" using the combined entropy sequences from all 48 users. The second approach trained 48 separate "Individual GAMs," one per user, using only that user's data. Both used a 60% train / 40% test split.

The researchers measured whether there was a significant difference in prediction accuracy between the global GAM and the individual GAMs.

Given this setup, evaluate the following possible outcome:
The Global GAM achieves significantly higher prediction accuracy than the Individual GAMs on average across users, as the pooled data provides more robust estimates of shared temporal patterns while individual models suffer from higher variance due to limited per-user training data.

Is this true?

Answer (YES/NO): NO